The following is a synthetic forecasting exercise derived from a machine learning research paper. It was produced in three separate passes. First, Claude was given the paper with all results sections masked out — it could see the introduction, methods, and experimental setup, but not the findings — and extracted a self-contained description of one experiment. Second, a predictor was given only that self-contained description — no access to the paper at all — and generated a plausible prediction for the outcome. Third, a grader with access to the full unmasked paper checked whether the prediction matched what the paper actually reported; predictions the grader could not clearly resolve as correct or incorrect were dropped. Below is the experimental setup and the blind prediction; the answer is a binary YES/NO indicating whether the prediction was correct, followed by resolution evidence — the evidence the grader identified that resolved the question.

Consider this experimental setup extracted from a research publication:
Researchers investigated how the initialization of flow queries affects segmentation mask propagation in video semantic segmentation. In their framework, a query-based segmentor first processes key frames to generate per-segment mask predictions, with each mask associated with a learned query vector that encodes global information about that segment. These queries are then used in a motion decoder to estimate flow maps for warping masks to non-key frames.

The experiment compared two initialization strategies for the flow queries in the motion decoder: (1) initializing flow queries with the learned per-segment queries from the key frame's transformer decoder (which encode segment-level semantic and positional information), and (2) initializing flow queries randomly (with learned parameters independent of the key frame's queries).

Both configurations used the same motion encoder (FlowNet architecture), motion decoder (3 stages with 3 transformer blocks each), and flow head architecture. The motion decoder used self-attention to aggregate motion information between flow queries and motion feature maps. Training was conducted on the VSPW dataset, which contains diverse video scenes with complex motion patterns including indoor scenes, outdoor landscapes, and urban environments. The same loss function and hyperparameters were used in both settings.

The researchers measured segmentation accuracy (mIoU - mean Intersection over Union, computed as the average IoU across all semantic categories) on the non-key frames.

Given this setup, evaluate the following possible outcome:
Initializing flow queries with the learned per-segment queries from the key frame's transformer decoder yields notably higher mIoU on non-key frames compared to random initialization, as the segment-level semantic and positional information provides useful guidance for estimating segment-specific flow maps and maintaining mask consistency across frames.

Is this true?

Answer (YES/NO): YES